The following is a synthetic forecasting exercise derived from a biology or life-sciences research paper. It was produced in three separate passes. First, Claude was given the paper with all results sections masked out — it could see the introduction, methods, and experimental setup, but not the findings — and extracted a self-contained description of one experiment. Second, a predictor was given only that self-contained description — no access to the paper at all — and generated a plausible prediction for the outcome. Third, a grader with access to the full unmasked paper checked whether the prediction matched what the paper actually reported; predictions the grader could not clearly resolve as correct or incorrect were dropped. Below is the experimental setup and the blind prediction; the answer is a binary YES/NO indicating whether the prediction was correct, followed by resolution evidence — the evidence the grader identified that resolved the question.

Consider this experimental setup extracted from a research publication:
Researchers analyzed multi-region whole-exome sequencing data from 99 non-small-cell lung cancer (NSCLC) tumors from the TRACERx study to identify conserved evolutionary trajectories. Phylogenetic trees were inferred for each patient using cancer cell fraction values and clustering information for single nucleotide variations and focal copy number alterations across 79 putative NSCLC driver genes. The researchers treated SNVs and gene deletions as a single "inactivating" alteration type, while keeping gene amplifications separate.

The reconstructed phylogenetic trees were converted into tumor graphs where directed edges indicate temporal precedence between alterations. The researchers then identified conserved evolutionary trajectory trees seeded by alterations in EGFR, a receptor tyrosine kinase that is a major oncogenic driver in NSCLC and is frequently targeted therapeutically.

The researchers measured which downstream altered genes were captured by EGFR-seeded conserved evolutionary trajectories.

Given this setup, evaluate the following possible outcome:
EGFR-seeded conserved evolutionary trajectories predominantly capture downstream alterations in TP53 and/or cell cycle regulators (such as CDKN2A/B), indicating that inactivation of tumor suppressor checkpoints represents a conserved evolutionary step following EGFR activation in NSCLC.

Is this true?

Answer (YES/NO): YES